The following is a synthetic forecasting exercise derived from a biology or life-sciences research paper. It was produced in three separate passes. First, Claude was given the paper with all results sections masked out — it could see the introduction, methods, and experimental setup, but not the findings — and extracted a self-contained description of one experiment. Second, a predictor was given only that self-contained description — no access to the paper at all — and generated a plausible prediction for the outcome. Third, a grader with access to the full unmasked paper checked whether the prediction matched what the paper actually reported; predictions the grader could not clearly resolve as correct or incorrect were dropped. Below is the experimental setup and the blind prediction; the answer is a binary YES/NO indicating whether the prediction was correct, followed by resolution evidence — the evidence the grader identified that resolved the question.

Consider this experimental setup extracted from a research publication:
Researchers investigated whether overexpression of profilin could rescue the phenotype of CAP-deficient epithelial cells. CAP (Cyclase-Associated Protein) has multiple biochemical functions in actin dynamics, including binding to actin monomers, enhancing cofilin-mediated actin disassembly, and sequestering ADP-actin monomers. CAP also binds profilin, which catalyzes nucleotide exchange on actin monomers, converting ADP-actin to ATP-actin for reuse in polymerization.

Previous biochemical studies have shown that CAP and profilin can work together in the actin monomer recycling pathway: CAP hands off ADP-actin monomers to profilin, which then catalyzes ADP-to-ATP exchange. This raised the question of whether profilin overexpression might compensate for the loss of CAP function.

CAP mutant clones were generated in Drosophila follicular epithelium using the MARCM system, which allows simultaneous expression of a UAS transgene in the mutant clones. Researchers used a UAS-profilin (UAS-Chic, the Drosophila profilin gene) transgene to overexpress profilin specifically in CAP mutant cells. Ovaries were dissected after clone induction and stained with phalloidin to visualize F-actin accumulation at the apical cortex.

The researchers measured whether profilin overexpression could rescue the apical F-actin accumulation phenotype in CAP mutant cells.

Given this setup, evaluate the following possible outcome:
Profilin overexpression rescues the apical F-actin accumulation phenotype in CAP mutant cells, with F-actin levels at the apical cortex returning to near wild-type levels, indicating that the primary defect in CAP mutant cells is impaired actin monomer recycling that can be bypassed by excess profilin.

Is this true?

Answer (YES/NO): NO